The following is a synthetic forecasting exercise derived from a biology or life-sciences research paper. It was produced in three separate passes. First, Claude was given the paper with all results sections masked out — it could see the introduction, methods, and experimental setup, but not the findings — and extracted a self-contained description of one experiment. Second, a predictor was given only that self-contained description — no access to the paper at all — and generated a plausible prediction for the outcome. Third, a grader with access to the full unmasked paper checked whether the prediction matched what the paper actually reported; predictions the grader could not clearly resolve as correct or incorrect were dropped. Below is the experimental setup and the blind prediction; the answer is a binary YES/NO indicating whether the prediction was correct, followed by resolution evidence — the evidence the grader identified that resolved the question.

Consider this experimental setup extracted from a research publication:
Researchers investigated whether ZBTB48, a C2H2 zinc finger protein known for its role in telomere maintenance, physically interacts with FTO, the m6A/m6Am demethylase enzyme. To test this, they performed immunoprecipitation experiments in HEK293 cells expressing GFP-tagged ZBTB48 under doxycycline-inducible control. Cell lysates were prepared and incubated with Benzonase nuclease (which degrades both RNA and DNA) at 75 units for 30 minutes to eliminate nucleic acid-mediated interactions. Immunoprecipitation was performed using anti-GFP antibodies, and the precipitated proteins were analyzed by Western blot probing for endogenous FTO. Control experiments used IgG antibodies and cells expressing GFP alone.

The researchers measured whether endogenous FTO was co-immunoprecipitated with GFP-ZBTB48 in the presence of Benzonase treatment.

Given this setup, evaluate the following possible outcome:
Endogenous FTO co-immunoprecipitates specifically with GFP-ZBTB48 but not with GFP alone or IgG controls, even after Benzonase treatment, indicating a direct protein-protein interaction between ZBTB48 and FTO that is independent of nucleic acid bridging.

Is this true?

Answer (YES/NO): NO